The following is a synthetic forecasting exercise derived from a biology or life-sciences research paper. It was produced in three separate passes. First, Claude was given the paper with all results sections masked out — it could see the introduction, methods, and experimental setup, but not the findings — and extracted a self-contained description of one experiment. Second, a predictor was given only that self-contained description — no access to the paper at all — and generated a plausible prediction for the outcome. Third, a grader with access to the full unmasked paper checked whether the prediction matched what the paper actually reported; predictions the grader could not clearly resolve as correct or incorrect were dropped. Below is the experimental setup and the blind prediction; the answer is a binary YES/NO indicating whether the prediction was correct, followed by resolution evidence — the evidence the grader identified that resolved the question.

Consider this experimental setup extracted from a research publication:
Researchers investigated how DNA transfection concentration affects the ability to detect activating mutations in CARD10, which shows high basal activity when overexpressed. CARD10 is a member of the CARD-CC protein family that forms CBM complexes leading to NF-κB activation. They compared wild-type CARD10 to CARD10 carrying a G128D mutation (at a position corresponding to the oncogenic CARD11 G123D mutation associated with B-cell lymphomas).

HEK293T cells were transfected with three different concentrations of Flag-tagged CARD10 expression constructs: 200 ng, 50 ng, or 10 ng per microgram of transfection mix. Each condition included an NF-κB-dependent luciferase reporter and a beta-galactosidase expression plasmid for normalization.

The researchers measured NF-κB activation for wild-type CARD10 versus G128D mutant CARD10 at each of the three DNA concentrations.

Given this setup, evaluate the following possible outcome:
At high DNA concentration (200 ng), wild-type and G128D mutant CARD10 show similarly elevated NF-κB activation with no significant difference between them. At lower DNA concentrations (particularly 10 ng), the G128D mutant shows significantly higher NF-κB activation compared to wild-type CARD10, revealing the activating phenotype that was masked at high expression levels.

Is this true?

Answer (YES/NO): YES